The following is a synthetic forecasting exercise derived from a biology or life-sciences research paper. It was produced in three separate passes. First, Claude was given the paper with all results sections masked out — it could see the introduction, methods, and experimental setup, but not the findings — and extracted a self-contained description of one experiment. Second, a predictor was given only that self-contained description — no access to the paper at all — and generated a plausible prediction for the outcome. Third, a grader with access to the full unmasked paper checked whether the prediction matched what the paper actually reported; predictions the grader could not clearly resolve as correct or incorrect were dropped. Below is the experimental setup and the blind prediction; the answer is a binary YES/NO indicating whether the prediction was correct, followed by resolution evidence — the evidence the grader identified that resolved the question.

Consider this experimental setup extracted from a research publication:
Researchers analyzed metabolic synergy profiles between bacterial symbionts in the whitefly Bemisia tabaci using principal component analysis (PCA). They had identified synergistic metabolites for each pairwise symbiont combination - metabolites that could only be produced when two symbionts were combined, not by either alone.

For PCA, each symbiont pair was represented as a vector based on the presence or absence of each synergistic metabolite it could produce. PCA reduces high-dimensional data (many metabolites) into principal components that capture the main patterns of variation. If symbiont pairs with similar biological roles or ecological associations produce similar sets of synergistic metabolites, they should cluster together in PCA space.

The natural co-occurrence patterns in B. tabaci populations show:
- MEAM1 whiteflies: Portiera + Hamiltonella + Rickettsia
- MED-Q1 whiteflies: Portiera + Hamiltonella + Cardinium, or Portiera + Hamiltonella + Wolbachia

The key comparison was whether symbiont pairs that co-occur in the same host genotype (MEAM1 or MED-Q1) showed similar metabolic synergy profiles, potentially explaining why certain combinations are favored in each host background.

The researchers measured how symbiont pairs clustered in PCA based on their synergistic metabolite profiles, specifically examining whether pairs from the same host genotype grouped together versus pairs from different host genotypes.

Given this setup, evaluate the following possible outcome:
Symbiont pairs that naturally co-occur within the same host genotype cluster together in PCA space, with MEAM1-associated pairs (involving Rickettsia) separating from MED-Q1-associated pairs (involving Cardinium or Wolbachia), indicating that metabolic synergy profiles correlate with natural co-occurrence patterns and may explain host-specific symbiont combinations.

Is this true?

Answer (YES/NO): NO